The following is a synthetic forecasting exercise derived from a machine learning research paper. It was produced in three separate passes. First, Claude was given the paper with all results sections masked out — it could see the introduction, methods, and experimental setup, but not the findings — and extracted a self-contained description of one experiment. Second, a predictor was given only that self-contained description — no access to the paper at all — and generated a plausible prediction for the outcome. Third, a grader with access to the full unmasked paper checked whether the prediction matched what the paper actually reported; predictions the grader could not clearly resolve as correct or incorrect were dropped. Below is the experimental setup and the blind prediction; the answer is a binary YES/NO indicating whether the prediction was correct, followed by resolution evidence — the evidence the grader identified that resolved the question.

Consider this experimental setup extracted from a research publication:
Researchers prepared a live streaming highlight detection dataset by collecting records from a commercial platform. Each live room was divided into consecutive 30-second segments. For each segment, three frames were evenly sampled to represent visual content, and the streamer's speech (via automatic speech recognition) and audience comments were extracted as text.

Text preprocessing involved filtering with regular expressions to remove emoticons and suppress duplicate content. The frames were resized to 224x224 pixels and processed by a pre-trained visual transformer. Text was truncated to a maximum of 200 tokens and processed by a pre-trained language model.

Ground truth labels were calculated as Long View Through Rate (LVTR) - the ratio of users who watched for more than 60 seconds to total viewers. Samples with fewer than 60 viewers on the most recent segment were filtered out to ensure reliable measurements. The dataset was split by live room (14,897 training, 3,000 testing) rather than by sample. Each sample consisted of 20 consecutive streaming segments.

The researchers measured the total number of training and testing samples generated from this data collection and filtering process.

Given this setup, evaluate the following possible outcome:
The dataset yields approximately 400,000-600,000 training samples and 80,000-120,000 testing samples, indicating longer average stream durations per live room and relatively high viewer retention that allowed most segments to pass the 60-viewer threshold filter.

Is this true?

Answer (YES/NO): NO